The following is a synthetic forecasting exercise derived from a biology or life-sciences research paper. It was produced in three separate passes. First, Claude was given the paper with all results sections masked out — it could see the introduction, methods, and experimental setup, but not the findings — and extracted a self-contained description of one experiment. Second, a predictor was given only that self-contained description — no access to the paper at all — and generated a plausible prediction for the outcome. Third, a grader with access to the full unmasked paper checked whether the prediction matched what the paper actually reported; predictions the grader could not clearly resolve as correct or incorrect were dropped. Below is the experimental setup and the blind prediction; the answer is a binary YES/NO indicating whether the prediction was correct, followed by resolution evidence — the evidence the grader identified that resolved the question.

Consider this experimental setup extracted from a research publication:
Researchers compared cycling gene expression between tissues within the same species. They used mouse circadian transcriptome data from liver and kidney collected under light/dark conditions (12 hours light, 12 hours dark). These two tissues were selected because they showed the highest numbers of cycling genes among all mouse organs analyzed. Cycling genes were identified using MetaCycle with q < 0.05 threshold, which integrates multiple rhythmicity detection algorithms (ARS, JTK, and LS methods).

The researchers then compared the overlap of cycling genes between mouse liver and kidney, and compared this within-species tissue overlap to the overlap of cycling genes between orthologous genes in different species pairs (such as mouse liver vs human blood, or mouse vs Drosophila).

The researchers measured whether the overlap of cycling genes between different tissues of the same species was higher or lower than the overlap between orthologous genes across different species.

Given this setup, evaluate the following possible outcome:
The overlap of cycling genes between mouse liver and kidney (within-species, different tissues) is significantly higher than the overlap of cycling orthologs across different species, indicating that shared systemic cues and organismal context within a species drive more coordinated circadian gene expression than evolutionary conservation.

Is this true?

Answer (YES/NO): YES